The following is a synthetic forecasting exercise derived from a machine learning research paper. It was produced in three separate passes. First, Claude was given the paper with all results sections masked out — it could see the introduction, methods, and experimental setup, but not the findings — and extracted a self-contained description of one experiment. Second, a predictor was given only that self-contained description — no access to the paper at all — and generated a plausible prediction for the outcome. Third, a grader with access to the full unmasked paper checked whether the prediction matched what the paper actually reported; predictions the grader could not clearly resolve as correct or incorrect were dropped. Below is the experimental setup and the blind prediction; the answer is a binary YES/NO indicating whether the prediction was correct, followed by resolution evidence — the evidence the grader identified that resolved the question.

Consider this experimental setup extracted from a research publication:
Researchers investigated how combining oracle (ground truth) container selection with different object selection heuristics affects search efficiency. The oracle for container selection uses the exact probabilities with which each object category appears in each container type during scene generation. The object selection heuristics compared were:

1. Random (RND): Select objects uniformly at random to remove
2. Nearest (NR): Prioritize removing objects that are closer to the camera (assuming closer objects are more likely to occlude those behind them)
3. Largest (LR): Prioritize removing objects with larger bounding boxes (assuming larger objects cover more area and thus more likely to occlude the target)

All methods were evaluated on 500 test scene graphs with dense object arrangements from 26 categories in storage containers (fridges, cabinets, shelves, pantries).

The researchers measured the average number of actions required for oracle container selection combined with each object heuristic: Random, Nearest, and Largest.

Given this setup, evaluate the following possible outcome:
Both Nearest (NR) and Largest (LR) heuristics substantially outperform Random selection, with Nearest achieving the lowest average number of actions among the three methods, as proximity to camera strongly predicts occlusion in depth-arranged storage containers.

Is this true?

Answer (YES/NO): NO